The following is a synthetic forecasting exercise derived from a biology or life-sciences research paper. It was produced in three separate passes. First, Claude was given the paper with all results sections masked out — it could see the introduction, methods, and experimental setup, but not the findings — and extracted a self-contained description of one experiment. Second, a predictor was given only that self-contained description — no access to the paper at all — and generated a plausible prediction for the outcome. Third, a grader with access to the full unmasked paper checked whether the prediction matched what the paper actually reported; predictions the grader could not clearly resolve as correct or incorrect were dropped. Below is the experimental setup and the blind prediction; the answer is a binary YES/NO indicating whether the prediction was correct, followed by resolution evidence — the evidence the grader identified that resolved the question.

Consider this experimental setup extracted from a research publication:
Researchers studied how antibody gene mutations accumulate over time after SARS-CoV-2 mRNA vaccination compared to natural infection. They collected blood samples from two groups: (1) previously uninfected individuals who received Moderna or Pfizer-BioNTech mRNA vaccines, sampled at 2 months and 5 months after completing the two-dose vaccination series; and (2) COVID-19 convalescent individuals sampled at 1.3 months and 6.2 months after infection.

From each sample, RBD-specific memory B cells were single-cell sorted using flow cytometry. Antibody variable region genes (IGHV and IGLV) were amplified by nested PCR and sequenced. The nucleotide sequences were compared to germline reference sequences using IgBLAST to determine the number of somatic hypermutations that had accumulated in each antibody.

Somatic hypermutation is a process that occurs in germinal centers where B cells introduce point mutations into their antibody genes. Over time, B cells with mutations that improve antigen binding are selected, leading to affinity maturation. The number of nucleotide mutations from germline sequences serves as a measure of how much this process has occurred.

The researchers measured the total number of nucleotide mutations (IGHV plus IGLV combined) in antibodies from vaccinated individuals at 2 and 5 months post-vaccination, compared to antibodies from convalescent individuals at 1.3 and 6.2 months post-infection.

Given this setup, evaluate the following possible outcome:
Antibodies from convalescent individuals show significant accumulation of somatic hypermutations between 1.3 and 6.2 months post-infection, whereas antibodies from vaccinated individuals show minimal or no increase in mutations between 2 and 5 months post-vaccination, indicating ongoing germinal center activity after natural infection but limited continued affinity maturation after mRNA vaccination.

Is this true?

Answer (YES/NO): NO